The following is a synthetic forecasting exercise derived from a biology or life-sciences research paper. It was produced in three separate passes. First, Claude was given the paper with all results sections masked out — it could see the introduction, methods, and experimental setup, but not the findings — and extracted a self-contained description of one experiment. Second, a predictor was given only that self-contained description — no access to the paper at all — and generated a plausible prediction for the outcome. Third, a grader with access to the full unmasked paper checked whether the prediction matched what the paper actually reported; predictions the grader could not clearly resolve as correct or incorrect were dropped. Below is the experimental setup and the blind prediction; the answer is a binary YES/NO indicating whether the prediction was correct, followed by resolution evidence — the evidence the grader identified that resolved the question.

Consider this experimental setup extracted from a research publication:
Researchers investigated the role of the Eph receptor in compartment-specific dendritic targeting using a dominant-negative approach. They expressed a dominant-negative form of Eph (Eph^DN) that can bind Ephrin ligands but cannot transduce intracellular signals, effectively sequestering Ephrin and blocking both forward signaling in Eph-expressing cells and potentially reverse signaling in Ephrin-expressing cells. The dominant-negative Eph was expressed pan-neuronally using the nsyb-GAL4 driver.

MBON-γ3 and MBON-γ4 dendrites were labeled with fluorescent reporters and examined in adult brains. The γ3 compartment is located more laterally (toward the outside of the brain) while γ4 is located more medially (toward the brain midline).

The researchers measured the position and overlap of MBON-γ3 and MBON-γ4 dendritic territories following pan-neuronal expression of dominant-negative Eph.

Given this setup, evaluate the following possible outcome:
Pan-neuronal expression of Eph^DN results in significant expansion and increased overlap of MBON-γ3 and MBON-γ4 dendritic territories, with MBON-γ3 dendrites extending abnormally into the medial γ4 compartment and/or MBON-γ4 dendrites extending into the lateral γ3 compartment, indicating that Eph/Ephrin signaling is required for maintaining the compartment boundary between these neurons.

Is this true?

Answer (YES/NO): YES